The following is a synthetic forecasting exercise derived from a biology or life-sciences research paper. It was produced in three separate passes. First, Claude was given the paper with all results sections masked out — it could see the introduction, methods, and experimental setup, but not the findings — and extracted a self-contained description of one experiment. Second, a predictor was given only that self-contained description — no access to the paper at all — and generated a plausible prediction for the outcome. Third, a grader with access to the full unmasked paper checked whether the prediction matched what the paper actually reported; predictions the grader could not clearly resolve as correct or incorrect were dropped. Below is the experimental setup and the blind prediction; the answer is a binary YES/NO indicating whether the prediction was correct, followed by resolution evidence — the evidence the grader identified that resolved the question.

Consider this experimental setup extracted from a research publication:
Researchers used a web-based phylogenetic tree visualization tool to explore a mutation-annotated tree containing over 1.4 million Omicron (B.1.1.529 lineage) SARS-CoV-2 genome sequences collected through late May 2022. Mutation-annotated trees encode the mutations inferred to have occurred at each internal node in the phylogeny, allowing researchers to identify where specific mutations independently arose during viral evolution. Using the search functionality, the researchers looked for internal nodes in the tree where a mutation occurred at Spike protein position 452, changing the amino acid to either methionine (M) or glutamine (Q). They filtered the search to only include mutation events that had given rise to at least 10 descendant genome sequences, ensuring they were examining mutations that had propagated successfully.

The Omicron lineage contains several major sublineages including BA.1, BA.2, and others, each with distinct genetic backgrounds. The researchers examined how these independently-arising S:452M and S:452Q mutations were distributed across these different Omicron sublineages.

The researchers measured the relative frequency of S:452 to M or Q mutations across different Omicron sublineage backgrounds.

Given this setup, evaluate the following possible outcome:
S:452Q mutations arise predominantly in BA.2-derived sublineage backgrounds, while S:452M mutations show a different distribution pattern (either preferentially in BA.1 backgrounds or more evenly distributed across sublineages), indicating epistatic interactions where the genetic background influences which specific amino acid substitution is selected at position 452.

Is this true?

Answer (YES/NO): NO